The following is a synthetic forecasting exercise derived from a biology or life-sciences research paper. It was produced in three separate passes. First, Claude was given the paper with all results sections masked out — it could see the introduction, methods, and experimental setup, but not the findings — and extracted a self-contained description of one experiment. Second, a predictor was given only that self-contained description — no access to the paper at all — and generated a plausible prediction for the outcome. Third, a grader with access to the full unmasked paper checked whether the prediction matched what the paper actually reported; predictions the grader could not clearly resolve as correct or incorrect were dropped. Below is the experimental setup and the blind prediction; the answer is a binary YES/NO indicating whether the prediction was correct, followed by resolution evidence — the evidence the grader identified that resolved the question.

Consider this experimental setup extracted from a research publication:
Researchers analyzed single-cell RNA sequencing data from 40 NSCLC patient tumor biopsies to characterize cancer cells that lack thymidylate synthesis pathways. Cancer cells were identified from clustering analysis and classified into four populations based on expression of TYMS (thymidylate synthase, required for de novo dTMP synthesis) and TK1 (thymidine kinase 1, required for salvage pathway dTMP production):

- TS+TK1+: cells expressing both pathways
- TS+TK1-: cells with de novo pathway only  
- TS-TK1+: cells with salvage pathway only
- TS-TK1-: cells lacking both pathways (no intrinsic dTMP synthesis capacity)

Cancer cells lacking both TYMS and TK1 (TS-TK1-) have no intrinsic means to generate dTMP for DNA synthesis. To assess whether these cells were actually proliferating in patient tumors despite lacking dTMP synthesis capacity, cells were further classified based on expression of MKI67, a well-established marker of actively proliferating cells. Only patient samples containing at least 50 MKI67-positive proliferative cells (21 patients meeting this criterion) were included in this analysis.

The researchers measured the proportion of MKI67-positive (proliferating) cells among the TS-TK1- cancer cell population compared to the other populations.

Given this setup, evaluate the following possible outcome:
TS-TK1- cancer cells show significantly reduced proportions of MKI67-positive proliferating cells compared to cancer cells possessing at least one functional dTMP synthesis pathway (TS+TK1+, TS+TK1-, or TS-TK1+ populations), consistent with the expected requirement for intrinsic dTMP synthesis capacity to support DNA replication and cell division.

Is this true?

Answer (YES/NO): NO